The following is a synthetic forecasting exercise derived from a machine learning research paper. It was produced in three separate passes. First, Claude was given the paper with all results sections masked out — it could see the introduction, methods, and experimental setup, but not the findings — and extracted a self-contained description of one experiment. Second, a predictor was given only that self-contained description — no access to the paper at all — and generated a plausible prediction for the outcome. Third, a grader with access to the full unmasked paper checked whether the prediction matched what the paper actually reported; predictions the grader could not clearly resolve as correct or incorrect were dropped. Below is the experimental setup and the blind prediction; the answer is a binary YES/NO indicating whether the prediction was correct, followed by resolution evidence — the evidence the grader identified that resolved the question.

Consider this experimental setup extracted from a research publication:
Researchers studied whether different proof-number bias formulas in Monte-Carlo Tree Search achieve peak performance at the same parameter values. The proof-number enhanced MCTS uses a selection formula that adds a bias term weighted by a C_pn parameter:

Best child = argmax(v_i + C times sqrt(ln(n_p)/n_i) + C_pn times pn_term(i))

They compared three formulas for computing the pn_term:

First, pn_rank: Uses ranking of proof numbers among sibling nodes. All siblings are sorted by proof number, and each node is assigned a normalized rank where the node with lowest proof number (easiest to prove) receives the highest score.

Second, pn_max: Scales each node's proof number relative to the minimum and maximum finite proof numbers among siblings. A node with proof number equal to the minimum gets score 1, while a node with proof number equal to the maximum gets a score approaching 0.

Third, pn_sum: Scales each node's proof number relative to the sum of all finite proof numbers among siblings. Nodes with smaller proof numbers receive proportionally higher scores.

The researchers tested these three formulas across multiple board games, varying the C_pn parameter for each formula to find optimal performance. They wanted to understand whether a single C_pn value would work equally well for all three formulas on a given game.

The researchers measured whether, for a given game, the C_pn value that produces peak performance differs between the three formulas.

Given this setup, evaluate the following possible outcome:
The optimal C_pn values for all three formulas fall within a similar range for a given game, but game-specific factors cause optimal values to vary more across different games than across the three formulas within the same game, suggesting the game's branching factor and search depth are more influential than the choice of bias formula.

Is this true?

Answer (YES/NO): NO